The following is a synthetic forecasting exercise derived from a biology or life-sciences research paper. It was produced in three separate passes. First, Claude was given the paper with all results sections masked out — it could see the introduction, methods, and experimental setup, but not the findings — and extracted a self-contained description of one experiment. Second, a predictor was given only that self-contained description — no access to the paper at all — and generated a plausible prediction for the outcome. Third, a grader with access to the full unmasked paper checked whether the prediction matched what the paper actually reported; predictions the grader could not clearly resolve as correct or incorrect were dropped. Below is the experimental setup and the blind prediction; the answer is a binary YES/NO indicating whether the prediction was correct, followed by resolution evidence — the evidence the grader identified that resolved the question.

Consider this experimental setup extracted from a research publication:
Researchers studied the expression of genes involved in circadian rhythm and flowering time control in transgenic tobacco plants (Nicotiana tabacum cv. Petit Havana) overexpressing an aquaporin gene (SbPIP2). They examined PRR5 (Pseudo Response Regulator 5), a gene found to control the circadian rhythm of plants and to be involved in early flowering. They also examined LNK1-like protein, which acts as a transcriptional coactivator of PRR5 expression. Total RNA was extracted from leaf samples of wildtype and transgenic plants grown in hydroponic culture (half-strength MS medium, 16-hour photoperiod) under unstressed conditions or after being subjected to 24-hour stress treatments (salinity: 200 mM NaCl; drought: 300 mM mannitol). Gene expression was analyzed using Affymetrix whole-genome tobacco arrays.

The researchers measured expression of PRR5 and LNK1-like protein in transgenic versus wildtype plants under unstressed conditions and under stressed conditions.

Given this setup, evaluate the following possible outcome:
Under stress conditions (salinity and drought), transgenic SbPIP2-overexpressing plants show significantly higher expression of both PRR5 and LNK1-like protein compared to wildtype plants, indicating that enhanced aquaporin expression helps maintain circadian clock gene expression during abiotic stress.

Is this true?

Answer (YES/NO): NO